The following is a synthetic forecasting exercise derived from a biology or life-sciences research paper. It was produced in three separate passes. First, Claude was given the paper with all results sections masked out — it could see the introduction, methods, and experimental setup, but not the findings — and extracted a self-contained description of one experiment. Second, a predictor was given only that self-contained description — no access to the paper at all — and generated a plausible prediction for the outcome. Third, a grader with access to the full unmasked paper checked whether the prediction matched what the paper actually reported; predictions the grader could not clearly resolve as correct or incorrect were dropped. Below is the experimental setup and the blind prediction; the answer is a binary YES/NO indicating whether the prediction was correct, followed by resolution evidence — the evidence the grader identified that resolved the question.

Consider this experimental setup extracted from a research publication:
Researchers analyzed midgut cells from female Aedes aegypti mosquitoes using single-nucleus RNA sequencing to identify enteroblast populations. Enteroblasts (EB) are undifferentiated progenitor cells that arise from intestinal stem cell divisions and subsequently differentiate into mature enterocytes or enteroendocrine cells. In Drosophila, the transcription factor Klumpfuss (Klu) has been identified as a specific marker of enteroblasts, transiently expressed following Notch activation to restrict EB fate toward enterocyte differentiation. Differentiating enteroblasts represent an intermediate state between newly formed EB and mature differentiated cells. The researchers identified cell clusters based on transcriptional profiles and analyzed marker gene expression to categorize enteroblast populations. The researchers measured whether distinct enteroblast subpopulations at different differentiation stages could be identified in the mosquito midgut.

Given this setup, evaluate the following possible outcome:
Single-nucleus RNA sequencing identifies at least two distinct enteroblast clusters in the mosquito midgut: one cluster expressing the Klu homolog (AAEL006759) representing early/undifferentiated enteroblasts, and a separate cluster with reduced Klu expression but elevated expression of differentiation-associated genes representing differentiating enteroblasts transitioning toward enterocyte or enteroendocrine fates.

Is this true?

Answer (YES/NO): NO